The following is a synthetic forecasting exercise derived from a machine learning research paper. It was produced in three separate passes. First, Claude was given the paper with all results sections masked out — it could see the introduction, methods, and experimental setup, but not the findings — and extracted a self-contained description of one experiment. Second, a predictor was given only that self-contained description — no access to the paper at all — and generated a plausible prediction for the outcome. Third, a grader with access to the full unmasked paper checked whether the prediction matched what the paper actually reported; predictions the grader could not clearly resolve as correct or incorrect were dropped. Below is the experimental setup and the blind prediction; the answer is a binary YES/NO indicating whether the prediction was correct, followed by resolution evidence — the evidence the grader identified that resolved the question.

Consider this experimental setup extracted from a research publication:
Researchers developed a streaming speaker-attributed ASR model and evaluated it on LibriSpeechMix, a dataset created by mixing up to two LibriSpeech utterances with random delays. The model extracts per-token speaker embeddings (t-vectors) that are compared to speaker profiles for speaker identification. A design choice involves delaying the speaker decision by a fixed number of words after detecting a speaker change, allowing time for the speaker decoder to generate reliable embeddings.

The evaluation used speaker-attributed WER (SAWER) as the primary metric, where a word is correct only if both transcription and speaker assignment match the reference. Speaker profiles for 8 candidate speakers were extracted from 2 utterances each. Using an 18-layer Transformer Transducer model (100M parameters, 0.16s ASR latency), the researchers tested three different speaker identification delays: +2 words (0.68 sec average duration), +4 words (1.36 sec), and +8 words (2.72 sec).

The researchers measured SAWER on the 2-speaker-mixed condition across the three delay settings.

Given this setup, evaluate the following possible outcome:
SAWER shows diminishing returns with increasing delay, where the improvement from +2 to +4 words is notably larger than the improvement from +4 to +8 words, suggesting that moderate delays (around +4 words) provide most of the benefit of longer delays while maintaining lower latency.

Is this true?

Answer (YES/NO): YES